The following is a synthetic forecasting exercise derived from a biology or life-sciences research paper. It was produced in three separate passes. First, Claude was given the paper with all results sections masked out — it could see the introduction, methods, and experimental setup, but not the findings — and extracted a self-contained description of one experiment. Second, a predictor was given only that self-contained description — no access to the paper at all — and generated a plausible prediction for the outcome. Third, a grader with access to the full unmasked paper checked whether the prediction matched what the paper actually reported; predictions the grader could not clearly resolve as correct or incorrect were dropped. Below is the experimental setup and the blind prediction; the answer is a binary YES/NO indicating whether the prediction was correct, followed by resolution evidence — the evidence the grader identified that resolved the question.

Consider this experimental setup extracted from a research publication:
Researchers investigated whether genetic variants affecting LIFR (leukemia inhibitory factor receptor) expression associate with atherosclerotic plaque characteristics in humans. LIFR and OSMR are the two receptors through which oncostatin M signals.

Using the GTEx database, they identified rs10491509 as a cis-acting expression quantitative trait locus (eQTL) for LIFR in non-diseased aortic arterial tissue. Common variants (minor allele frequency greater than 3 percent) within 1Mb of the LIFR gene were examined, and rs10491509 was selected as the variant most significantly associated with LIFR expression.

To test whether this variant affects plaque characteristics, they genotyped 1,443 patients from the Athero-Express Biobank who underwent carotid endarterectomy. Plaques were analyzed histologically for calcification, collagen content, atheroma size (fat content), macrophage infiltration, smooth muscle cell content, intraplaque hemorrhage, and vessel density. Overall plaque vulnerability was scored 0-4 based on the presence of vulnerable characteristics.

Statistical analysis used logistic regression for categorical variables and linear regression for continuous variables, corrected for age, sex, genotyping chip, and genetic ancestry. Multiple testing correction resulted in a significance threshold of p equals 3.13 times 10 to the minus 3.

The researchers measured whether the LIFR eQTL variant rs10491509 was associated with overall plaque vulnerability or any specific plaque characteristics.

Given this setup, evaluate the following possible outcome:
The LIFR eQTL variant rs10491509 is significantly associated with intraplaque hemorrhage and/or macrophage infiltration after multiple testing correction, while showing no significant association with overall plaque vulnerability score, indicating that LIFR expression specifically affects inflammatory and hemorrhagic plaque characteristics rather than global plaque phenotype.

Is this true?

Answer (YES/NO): NO